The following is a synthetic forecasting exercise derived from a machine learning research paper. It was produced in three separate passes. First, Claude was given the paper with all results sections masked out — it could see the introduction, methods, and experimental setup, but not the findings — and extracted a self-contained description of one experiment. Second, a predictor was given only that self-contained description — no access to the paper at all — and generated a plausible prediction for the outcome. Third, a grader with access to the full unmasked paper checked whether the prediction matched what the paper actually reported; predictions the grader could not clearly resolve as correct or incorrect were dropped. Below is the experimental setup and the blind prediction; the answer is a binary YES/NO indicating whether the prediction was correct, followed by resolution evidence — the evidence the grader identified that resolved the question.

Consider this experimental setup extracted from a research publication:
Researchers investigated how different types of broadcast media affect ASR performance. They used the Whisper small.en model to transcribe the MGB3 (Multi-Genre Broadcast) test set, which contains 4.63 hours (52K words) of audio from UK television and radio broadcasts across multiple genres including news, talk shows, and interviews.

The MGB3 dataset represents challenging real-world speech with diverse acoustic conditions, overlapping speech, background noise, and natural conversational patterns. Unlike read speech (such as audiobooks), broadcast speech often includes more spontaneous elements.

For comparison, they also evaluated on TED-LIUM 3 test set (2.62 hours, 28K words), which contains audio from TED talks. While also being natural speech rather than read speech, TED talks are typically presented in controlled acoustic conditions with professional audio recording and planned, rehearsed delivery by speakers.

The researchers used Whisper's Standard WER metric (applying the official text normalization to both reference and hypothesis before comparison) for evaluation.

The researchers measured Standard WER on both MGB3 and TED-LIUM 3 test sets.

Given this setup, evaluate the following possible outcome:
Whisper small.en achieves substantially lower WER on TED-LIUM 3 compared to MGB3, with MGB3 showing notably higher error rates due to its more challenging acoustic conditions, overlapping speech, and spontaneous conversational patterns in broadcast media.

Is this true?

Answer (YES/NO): YES